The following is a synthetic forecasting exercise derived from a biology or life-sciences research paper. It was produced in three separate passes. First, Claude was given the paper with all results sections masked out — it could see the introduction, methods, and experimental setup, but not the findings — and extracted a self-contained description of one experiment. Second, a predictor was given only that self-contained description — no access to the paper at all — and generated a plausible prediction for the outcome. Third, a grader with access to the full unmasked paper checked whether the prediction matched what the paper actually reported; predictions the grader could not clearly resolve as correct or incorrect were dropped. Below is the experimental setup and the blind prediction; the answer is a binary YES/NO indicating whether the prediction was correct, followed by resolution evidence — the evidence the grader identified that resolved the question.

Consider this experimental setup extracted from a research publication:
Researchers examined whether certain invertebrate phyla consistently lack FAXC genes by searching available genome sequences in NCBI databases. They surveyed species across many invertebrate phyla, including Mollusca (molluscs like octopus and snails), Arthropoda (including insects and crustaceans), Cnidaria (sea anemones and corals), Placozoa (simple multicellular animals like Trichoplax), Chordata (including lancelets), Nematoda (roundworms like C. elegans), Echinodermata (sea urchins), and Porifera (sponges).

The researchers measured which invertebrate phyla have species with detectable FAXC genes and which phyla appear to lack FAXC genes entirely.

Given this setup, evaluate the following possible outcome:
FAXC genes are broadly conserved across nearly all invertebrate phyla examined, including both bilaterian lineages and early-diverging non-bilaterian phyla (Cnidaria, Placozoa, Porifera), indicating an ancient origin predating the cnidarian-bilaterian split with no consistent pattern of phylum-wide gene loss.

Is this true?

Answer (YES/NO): NO